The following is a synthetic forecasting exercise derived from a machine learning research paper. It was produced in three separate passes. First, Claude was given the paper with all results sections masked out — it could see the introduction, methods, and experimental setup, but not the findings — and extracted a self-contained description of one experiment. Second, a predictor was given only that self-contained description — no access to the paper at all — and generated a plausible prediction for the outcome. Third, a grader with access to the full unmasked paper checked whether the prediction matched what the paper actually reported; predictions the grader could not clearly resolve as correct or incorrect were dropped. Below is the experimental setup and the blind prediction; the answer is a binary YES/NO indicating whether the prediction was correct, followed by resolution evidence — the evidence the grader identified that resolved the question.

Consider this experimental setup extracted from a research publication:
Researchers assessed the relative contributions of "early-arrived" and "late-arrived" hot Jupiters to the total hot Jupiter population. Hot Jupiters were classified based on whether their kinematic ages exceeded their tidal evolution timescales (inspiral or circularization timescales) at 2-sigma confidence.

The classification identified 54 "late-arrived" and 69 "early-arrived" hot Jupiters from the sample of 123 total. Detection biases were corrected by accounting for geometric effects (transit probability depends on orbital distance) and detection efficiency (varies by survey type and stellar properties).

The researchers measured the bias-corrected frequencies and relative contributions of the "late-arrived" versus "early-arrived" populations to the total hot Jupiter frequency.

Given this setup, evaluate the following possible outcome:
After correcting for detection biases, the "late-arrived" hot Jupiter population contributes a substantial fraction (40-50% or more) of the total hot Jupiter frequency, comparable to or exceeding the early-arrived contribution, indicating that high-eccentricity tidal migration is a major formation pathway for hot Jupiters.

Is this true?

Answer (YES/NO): NO